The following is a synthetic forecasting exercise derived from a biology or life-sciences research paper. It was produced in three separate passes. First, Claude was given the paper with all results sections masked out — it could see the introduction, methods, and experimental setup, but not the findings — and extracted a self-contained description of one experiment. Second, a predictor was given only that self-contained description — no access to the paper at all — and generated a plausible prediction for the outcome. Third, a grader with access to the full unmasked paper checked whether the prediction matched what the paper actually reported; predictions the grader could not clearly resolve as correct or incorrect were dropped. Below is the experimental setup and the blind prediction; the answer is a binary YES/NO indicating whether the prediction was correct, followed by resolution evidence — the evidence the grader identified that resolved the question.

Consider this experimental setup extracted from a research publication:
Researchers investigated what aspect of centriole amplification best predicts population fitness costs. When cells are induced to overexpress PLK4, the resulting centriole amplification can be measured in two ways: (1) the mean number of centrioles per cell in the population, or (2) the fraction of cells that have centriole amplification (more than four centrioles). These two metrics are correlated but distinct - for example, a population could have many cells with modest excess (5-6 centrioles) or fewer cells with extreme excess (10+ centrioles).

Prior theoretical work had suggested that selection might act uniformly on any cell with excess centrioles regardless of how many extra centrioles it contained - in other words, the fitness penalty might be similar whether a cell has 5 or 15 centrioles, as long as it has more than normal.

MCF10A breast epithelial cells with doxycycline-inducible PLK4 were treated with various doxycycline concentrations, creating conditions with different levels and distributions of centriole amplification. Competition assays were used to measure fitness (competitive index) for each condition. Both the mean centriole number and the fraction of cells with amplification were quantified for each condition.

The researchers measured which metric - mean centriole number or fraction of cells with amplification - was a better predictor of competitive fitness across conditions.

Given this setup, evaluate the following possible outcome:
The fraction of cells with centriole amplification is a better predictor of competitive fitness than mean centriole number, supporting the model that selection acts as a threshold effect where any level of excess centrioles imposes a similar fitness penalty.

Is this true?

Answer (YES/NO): YES